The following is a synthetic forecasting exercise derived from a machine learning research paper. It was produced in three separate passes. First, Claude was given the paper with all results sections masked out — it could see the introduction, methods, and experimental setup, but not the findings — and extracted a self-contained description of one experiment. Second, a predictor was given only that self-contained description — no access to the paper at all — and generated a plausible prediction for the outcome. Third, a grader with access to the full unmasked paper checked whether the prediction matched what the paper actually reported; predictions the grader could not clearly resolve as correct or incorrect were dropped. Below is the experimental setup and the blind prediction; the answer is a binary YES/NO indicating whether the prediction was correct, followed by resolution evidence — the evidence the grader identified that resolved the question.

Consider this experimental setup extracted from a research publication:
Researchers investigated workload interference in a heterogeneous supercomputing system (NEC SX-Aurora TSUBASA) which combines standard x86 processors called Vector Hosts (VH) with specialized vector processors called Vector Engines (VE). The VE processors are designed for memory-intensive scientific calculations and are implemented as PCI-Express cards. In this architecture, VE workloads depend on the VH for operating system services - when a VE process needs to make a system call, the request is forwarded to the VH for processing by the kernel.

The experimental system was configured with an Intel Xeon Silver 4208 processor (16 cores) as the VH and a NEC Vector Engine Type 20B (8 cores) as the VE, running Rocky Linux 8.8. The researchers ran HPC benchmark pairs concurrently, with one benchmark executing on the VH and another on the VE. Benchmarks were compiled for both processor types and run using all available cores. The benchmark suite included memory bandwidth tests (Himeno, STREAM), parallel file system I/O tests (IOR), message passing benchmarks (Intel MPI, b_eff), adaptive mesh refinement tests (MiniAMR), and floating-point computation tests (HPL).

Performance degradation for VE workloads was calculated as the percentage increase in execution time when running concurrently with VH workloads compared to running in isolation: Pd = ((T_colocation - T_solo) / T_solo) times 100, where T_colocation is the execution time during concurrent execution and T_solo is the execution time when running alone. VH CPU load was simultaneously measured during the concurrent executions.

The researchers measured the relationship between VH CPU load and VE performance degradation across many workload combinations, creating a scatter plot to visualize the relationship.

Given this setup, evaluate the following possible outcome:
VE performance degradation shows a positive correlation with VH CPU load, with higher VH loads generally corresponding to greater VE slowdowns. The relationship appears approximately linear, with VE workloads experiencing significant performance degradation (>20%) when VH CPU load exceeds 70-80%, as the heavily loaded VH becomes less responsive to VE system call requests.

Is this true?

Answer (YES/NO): NO